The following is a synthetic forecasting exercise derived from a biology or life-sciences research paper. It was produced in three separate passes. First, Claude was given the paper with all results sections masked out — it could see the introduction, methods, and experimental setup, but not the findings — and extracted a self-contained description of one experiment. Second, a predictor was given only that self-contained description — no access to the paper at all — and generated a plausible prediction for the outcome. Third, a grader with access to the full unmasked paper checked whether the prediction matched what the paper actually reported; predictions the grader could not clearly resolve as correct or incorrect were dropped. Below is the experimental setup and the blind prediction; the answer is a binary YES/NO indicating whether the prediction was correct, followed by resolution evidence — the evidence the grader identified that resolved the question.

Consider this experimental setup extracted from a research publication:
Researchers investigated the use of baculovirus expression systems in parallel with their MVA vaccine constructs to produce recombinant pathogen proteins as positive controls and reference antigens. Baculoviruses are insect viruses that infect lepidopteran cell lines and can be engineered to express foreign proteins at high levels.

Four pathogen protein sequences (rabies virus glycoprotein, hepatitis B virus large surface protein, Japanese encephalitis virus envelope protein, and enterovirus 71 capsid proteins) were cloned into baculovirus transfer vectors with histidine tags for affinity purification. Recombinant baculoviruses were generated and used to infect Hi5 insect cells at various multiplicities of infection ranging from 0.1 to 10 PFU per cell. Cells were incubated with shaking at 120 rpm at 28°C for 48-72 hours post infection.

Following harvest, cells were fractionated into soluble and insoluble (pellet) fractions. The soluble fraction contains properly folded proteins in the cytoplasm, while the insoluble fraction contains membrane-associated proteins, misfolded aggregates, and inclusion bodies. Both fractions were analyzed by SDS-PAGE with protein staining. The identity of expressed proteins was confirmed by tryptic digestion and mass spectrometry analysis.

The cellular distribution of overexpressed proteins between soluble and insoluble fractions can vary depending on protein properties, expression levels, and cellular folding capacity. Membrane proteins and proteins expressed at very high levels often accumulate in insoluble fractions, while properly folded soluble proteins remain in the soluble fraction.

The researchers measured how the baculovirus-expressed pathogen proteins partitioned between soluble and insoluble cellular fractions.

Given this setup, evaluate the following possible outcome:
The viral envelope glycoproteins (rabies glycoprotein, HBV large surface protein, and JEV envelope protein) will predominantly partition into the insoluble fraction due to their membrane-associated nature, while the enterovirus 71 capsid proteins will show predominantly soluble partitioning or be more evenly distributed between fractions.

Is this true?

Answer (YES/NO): NO